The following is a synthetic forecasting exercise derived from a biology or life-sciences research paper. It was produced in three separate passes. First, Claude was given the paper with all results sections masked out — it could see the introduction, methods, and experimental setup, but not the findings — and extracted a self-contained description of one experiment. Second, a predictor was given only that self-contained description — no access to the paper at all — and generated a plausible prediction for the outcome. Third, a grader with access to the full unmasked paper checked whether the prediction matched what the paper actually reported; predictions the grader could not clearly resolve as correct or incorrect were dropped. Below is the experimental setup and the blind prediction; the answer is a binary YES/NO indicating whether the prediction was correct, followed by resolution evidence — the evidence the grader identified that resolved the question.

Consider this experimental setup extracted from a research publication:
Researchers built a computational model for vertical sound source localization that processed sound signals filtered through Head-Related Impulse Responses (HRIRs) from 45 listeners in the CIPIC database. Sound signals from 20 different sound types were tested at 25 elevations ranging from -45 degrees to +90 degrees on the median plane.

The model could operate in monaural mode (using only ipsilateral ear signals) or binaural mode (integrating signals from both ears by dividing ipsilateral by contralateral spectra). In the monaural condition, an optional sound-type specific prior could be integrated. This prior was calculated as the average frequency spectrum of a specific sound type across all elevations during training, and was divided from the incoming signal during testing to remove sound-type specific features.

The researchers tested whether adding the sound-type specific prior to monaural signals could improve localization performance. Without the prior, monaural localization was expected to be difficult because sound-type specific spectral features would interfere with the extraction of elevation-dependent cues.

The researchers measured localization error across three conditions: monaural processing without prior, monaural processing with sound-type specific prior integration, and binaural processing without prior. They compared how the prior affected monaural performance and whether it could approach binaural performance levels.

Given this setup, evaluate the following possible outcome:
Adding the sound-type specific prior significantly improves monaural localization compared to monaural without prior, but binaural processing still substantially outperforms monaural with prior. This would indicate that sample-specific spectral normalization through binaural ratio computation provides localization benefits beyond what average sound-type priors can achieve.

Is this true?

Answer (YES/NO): YES